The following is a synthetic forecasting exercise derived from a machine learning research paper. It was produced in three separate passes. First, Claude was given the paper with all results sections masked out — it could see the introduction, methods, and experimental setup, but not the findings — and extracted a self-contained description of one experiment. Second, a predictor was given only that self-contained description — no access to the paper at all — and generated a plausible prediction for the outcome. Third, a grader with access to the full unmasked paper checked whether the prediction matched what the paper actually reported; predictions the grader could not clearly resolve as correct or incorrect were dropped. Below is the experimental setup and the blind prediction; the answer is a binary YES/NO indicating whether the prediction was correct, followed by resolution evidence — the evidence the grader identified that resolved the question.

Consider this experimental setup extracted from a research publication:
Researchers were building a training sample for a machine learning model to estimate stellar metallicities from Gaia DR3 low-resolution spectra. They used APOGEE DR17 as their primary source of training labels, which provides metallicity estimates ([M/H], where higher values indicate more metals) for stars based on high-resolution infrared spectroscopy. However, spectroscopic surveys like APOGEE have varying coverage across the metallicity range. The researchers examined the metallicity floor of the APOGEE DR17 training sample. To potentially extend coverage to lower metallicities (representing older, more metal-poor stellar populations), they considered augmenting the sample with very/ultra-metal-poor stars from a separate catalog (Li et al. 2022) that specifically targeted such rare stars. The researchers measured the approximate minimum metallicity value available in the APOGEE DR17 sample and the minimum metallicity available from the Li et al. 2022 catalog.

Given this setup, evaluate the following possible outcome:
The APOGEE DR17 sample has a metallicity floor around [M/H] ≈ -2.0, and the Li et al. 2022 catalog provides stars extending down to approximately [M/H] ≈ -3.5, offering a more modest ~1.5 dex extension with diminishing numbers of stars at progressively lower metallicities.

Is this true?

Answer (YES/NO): NO